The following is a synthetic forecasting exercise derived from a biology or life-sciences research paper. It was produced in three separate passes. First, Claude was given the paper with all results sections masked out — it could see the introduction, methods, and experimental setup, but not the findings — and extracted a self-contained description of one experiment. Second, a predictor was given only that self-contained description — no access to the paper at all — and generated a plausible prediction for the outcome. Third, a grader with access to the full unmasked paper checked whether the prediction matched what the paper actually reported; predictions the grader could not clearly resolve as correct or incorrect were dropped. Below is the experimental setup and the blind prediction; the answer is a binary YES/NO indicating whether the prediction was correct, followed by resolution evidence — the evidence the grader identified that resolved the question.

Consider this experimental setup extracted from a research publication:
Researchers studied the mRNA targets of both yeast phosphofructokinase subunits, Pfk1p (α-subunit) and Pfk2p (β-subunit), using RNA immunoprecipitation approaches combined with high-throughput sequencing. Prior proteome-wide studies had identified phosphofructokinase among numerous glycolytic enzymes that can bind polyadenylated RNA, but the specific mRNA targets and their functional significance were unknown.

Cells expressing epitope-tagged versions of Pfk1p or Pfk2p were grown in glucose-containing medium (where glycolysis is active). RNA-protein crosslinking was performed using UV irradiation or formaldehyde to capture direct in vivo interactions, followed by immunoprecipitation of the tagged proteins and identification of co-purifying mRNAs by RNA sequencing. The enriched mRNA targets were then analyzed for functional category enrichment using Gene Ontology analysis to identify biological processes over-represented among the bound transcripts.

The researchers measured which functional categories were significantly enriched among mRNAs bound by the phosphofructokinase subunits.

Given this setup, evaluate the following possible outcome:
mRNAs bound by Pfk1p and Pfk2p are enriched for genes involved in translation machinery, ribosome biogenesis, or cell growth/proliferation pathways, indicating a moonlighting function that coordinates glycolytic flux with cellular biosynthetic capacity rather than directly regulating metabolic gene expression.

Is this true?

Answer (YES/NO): YES